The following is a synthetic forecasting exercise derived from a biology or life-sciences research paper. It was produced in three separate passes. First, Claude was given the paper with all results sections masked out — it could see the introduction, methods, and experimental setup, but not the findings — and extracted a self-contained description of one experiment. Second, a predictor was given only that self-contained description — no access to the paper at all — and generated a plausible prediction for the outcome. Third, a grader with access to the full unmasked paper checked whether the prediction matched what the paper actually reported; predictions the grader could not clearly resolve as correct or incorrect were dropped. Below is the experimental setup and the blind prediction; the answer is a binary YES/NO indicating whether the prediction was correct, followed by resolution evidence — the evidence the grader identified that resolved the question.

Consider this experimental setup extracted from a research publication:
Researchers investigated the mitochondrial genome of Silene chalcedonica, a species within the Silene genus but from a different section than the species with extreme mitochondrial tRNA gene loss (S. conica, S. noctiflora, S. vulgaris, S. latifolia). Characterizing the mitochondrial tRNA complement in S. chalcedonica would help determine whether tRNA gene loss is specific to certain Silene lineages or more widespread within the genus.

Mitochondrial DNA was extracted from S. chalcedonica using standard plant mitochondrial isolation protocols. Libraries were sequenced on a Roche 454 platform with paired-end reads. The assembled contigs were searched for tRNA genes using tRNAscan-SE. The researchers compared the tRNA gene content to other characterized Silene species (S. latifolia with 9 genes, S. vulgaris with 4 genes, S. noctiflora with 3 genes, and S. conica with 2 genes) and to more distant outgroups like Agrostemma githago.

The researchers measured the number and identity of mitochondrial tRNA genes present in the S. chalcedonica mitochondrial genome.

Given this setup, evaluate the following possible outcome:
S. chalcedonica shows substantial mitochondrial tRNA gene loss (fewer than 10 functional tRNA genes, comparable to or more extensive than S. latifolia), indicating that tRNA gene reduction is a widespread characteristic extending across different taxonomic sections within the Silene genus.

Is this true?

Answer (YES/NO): NO